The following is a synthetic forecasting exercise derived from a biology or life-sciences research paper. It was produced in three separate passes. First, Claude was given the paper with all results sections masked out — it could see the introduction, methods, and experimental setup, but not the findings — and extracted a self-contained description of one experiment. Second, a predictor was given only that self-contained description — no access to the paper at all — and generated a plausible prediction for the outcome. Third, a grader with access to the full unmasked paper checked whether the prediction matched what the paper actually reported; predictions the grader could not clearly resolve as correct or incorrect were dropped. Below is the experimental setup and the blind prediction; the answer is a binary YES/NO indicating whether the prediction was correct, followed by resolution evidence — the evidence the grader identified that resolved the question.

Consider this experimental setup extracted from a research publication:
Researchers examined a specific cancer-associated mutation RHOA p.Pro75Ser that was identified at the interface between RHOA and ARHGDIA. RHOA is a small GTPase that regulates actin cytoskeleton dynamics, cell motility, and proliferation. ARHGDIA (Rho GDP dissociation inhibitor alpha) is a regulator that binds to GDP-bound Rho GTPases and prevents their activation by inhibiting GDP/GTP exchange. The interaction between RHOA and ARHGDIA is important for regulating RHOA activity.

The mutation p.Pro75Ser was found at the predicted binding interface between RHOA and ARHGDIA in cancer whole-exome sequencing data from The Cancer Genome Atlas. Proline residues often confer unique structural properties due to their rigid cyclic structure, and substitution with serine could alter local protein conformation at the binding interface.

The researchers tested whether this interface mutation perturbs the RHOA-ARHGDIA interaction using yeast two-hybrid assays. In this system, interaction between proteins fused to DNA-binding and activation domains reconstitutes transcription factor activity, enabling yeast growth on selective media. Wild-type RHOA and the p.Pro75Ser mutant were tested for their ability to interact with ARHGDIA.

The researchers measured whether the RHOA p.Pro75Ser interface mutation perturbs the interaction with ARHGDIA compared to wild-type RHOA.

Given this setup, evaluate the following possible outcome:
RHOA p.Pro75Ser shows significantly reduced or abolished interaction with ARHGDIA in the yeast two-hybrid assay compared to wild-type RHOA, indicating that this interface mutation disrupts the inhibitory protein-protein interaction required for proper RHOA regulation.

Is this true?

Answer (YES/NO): YES